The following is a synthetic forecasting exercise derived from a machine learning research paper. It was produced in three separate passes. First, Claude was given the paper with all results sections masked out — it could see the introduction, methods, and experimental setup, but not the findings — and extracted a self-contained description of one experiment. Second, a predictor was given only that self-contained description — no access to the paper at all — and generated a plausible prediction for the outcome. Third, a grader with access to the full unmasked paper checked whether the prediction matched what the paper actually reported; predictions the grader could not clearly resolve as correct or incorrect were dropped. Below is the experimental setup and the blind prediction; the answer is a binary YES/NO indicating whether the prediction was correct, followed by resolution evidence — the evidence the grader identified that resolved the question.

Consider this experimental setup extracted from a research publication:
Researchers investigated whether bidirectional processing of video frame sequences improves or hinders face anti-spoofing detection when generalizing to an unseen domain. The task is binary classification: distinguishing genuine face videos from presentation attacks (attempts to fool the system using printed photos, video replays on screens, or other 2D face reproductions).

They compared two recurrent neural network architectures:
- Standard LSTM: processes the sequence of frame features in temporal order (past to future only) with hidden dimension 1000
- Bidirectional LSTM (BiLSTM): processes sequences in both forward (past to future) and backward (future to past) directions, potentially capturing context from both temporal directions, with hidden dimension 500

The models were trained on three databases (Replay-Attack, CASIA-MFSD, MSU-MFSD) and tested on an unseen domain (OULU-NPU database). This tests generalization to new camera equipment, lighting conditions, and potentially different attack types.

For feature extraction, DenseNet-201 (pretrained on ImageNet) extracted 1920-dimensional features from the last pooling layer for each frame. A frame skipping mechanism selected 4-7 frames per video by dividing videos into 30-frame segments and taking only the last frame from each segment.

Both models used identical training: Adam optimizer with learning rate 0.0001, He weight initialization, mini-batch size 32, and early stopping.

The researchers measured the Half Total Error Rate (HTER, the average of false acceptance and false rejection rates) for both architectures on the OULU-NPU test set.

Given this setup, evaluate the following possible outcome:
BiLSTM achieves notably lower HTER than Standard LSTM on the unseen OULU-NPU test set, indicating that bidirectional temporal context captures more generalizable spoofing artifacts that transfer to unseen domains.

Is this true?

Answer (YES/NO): NO